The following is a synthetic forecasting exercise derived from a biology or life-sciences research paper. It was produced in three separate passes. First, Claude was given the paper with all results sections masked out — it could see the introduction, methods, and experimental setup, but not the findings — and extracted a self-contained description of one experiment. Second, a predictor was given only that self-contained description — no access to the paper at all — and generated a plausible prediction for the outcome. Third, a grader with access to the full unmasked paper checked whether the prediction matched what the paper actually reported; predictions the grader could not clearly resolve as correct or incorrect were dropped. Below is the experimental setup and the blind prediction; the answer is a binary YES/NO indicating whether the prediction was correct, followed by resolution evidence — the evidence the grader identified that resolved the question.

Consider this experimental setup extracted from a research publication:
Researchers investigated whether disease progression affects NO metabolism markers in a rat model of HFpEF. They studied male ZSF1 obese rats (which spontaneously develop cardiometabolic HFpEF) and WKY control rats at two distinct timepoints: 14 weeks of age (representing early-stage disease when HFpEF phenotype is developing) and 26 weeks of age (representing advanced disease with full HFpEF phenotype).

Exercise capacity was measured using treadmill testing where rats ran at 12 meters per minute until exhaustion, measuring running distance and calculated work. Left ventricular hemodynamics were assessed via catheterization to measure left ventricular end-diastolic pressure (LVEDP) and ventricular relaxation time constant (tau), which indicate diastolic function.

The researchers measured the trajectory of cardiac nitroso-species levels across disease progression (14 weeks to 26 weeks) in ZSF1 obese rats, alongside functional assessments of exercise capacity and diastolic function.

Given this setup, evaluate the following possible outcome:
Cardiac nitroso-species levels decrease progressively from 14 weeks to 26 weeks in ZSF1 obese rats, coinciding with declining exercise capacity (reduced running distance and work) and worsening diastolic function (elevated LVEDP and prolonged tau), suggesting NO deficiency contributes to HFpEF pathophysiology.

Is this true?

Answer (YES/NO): NO